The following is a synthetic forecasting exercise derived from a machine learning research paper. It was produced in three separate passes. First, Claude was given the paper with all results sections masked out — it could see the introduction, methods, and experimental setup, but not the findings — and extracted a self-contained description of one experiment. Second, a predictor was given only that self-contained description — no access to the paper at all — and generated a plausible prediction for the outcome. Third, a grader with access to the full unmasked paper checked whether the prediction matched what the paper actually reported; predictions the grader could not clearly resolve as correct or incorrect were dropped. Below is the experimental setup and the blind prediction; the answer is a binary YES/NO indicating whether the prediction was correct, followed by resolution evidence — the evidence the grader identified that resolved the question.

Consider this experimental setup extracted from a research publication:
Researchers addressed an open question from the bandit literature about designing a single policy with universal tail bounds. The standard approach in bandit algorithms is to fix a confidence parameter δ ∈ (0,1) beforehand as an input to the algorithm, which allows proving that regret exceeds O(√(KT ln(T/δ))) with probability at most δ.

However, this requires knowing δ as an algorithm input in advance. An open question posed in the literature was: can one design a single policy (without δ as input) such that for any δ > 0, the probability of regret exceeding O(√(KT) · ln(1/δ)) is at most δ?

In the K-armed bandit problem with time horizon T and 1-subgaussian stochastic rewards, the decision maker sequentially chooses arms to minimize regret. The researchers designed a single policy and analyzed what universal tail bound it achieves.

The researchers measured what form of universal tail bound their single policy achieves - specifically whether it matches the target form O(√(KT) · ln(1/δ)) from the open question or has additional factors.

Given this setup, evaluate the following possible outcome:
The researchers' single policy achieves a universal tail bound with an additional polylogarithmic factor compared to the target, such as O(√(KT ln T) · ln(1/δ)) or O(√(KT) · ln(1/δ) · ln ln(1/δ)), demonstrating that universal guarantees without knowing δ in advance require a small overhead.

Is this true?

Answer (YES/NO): NO